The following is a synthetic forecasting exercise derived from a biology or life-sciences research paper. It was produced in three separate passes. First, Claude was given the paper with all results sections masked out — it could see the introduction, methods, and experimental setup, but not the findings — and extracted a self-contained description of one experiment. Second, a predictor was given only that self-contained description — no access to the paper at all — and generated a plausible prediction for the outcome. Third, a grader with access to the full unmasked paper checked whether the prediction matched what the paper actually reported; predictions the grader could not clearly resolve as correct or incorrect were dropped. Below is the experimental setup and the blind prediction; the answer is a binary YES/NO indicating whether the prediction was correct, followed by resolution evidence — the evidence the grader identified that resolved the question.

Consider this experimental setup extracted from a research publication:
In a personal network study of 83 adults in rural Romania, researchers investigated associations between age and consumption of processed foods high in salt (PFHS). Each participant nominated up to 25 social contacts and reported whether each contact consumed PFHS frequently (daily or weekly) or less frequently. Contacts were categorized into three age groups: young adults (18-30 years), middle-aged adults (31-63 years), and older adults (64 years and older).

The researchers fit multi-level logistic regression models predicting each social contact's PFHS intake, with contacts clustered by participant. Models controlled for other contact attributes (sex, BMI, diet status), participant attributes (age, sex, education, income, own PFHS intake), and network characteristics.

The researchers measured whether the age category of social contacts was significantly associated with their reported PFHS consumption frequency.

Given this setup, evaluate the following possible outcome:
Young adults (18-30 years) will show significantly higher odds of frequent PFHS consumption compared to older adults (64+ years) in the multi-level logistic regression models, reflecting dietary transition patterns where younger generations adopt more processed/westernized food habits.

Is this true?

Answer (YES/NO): YES